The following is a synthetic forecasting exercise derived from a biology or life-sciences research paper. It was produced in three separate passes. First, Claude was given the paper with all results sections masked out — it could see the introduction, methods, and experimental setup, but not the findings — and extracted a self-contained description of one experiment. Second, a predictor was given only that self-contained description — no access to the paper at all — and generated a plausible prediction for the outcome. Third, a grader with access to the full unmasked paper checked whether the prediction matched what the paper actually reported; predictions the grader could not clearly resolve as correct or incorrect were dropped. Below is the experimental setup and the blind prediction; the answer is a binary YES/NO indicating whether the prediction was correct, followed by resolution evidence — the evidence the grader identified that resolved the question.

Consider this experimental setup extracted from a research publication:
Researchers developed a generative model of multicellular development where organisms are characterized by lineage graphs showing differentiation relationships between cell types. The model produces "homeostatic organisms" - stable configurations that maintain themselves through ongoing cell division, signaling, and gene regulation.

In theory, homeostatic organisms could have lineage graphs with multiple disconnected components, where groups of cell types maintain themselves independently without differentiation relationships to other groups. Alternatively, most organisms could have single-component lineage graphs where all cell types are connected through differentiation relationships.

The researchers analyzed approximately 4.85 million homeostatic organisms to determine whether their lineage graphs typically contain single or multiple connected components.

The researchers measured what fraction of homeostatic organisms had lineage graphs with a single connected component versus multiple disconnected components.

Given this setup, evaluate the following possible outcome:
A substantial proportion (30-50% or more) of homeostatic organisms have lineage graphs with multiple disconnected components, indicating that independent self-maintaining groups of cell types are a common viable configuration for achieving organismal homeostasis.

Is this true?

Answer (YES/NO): NO